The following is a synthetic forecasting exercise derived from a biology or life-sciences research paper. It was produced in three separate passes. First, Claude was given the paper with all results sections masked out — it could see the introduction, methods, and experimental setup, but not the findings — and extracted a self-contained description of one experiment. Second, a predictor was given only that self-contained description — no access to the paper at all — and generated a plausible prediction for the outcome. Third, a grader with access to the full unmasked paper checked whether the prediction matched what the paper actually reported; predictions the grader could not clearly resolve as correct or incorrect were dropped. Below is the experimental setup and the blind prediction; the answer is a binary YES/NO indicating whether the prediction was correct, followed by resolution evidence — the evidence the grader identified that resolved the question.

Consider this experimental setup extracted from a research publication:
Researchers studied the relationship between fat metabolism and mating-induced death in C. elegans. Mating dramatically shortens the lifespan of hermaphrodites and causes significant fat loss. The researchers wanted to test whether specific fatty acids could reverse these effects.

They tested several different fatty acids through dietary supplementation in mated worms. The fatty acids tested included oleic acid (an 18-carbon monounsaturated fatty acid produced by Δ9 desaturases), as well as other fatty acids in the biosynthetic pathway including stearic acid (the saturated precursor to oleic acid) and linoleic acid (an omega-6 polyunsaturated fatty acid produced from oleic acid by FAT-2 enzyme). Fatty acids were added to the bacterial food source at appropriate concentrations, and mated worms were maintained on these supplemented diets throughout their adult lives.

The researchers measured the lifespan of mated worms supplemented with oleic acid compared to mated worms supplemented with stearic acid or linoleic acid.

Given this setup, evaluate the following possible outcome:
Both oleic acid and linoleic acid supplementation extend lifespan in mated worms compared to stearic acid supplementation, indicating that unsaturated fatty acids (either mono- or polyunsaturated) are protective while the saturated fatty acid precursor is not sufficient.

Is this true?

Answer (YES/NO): NO